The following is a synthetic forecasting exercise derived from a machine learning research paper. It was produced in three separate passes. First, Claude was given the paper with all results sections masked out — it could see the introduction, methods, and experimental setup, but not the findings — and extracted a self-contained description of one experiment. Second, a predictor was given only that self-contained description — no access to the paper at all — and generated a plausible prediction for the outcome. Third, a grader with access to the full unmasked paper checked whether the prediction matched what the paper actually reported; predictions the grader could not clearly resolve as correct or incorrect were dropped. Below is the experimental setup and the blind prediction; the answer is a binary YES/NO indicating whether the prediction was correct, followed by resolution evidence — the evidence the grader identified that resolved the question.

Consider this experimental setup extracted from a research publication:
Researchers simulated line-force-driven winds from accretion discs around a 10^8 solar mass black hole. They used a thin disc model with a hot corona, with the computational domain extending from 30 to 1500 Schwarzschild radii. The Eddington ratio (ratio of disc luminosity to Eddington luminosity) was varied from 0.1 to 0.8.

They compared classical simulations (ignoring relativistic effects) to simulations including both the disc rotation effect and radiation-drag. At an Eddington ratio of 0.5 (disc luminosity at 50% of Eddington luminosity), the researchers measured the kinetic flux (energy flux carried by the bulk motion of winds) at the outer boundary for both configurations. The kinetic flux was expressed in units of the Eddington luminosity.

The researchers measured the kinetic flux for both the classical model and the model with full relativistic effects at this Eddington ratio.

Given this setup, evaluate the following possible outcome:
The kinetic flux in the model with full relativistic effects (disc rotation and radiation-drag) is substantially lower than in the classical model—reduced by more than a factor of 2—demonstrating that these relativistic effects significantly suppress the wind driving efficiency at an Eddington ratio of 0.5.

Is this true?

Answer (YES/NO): YES